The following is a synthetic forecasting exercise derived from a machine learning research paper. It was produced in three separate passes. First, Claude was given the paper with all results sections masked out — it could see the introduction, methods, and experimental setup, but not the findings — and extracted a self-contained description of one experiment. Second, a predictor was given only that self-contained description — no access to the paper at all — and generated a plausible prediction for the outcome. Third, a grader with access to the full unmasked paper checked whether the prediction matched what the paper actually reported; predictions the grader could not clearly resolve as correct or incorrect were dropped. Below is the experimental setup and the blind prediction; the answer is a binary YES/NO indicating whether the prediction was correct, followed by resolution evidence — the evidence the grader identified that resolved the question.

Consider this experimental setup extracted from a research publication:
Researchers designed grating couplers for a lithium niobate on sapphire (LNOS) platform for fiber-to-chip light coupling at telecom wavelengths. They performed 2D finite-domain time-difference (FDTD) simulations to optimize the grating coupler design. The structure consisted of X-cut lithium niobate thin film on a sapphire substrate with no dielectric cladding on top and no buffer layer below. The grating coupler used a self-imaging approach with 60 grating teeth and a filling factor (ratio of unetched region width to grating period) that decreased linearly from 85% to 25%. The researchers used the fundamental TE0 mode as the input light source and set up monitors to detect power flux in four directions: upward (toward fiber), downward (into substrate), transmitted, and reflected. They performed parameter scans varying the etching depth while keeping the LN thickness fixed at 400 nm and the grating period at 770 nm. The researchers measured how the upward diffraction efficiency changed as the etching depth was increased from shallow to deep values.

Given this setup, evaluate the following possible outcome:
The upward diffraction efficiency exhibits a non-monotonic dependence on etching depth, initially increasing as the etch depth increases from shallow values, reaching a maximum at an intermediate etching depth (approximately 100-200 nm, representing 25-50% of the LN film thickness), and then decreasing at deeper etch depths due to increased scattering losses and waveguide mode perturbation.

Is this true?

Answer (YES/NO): NO